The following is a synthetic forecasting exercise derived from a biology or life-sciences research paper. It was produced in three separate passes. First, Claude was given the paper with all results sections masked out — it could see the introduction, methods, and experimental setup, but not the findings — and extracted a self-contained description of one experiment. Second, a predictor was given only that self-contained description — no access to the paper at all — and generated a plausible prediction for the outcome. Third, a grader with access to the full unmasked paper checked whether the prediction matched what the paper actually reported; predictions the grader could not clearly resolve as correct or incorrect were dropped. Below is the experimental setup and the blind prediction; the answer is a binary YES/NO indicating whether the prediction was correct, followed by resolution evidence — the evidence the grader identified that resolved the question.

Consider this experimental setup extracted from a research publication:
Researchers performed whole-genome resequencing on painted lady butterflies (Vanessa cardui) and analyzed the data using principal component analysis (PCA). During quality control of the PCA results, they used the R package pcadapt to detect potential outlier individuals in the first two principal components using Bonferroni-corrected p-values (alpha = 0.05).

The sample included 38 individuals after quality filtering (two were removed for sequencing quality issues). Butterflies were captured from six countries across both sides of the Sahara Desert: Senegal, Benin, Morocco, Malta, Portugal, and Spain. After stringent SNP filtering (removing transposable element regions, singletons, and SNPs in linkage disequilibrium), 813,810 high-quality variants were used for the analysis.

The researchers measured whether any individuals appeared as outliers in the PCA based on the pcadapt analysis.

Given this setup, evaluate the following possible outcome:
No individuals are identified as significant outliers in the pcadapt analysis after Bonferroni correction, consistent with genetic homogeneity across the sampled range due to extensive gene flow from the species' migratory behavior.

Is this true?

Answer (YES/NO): NO